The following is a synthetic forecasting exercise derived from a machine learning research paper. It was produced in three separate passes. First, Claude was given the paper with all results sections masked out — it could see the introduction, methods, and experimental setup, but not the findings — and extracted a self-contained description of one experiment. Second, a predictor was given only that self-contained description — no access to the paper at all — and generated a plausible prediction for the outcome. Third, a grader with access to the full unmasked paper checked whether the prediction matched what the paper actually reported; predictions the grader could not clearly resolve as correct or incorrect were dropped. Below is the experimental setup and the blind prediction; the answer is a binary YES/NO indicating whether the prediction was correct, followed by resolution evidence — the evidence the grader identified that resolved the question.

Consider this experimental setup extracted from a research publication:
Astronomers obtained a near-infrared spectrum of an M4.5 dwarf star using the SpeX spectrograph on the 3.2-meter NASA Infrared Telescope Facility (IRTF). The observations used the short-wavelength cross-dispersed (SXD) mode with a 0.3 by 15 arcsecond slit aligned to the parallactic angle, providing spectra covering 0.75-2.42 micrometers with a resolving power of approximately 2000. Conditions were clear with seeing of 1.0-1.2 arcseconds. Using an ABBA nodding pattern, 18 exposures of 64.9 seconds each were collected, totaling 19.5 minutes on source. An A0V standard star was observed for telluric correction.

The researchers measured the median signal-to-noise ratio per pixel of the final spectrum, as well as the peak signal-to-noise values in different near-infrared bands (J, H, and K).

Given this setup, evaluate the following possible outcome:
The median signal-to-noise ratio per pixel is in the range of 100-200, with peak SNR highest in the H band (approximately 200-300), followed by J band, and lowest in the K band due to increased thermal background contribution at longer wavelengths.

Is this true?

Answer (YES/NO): NO